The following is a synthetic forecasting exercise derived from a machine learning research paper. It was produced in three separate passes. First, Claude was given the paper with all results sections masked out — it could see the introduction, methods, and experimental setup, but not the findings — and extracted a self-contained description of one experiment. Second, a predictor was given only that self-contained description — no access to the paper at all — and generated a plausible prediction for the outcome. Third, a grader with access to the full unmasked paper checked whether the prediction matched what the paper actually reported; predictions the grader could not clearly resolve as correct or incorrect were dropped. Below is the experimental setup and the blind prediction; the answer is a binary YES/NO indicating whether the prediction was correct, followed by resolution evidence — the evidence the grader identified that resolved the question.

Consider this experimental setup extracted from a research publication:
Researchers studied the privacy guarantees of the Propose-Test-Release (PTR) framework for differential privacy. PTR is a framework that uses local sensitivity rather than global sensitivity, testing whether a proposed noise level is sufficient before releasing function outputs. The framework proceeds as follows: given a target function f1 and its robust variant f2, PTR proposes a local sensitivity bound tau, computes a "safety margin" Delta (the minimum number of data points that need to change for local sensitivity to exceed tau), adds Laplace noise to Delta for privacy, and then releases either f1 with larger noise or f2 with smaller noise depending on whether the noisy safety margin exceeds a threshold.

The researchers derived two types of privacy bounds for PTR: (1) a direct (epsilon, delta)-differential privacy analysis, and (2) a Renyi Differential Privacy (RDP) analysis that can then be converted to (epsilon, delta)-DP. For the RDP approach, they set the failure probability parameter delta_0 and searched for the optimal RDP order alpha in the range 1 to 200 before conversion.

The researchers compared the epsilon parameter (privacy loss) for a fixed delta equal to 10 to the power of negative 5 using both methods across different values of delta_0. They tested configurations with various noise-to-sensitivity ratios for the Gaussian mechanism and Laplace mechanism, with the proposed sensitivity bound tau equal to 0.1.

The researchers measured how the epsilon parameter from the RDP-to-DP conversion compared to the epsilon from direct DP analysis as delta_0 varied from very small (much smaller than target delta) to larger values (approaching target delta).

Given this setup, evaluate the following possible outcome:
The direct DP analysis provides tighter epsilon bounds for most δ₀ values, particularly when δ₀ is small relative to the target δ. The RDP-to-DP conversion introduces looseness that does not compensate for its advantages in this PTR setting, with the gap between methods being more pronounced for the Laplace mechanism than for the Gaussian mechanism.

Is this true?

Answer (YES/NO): NO